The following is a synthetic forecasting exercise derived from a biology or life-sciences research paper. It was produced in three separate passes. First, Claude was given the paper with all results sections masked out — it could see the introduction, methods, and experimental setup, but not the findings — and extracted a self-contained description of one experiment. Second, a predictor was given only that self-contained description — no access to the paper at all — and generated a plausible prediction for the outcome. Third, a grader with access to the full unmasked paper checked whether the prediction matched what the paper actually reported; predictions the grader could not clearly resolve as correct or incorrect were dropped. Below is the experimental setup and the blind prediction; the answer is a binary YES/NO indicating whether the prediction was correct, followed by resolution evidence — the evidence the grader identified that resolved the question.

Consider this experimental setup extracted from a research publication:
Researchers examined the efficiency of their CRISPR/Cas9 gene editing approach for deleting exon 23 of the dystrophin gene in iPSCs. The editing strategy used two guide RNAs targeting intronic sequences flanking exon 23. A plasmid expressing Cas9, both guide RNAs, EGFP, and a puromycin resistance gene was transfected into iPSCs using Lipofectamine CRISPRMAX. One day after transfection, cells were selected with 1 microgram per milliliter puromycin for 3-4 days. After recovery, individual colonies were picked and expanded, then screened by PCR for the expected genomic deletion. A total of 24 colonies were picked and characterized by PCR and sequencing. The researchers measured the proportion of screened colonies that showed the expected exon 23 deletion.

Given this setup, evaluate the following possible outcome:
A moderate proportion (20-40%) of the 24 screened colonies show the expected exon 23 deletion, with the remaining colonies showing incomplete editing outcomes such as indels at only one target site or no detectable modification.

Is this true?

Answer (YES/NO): NO